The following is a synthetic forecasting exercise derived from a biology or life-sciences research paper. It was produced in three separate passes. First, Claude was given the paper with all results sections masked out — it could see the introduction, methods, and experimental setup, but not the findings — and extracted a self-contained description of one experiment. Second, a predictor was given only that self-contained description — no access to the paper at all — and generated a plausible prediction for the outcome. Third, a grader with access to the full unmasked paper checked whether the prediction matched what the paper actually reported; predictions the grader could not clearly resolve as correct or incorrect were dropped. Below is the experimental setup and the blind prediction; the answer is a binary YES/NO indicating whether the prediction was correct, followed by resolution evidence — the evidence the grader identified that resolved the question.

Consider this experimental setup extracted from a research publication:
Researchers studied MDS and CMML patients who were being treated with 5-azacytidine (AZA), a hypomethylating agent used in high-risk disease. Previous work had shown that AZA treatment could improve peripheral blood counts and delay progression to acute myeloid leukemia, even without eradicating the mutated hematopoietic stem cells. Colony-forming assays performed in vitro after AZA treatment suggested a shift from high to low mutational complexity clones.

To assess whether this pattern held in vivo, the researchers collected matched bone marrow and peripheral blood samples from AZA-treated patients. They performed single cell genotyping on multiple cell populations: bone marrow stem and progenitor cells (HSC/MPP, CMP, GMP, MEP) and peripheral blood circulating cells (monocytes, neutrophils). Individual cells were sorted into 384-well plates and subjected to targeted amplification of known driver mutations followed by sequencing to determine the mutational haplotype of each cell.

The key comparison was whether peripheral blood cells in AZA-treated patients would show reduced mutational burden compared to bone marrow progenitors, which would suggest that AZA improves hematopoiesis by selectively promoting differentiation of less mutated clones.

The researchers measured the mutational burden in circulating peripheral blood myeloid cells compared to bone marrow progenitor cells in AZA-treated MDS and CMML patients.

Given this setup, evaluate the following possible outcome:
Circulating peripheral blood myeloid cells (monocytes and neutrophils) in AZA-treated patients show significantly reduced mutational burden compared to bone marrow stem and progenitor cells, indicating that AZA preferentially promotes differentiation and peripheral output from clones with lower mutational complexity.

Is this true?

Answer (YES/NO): NO